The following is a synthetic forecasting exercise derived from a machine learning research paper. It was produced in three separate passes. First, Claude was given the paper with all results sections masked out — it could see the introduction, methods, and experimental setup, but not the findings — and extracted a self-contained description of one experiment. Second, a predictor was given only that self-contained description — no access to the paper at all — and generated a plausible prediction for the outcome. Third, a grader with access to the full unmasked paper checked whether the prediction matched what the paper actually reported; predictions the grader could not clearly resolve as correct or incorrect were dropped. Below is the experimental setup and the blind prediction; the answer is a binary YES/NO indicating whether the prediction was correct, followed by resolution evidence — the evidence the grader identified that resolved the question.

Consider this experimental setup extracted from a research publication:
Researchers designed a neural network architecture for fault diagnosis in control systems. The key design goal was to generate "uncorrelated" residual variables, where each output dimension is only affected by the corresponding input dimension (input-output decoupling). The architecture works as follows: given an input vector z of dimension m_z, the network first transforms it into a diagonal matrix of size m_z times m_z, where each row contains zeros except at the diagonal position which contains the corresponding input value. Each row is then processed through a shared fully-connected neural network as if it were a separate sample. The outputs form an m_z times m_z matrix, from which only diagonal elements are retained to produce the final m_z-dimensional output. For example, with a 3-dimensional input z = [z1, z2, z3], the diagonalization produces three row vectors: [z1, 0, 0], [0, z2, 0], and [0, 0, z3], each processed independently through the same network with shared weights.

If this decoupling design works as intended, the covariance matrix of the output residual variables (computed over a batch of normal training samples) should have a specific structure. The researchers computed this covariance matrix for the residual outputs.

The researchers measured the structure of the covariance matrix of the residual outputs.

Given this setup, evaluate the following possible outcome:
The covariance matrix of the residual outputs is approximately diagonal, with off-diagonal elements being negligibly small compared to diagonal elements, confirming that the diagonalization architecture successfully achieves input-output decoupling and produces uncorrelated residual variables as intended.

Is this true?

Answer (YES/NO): YES